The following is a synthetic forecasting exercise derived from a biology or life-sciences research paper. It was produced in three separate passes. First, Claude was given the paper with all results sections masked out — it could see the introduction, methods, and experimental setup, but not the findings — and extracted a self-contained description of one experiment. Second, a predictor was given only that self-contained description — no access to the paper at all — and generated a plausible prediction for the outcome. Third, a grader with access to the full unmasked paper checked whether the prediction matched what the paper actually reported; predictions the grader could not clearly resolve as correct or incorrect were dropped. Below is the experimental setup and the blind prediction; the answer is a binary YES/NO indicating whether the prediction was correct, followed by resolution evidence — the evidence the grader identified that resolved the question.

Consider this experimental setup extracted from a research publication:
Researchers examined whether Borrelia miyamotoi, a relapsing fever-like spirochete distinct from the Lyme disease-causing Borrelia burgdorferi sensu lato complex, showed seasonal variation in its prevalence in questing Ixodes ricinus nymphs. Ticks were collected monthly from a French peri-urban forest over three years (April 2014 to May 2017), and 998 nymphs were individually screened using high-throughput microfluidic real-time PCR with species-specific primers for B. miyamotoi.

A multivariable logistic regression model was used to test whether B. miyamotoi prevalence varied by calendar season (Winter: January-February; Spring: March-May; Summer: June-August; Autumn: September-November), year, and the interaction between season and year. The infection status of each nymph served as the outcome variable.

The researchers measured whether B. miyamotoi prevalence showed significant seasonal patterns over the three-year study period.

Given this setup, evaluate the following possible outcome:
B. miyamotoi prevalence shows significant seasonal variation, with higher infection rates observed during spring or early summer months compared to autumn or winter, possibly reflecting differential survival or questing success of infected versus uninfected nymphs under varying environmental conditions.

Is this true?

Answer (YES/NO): NO